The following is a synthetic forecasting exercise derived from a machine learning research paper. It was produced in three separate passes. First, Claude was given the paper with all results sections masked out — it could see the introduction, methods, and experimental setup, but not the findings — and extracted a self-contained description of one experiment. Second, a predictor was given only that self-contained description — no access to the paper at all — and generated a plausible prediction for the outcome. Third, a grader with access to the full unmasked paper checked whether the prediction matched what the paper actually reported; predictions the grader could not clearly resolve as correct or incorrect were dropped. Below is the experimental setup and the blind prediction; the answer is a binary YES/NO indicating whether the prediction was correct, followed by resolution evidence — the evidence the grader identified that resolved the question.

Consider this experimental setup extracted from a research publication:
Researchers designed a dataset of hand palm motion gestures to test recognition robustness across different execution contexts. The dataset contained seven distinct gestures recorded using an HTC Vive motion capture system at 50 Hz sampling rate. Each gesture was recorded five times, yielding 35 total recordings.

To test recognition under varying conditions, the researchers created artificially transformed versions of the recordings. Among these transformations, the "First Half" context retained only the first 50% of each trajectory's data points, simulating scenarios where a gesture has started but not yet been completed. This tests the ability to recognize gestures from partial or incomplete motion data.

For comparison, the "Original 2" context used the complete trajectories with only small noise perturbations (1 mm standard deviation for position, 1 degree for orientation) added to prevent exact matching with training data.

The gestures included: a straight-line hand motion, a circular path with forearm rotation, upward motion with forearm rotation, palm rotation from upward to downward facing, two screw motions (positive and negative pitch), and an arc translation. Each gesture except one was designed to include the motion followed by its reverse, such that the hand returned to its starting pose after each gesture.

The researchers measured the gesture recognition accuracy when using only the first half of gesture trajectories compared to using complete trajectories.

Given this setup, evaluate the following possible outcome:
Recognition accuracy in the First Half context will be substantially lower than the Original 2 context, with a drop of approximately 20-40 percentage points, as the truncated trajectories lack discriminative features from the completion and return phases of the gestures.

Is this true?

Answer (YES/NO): NO